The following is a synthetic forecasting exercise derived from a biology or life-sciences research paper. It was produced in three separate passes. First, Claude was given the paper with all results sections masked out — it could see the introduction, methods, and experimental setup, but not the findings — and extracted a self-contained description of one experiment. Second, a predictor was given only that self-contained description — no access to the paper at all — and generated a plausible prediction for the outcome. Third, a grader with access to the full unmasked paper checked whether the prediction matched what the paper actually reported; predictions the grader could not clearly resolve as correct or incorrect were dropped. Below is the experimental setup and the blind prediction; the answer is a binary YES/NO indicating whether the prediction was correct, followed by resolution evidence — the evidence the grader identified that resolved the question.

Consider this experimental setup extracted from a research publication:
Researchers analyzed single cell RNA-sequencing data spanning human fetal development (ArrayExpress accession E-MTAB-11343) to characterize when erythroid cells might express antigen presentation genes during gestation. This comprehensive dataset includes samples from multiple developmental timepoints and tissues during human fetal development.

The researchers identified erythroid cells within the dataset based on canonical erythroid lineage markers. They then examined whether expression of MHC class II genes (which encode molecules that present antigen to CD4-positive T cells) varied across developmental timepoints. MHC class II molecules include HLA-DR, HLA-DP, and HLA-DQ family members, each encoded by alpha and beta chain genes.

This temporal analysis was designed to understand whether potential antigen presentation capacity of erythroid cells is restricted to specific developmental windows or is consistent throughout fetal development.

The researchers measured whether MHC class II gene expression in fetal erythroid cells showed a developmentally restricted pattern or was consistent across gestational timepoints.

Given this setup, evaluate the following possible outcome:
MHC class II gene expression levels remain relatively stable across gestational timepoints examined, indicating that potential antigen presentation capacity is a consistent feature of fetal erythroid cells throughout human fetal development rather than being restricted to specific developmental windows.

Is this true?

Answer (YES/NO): NO